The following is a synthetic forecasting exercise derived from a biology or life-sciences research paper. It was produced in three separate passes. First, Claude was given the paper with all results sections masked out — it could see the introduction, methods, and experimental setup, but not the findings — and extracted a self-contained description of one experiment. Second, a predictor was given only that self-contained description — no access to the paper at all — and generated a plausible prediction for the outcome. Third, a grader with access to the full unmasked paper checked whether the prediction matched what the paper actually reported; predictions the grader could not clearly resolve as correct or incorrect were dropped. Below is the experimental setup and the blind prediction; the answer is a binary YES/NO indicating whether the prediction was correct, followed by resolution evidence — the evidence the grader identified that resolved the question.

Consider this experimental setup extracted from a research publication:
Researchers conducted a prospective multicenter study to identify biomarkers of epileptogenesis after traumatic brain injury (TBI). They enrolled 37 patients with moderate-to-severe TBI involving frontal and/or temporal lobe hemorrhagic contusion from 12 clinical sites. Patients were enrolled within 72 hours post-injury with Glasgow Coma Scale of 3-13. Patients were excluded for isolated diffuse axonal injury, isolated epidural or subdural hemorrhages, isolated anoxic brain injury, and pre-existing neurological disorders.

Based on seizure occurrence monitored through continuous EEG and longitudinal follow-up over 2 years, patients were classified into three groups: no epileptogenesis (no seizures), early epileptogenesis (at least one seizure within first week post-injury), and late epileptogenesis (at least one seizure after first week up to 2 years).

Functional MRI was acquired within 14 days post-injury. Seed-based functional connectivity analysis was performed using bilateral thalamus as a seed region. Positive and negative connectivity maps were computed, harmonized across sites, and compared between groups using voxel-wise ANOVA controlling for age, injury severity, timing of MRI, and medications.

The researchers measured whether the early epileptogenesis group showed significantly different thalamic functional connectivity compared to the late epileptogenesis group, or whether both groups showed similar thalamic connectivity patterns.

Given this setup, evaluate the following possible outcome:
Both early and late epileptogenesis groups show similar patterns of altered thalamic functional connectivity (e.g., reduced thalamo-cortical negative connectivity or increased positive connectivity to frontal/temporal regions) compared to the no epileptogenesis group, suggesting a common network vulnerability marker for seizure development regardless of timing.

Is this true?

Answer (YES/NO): NO